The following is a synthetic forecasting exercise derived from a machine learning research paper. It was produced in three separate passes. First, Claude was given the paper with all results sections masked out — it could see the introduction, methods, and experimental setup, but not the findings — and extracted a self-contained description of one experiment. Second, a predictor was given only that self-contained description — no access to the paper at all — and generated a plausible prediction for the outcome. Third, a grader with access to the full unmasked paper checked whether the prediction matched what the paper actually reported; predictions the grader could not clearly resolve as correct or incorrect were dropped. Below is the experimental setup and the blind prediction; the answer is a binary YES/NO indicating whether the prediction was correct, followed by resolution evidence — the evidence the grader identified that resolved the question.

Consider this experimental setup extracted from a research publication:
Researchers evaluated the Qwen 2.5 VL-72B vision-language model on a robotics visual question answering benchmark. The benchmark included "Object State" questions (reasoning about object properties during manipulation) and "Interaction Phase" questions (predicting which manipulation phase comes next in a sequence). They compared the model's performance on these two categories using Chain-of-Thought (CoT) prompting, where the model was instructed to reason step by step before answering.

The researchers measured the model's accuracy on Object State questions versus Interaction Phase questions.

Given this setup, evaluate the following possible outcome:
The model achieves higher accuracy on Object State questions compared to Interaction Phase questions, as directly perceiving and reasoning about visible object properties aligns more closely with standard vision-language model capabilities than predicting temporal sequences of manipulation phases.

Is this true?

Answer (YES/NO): YES